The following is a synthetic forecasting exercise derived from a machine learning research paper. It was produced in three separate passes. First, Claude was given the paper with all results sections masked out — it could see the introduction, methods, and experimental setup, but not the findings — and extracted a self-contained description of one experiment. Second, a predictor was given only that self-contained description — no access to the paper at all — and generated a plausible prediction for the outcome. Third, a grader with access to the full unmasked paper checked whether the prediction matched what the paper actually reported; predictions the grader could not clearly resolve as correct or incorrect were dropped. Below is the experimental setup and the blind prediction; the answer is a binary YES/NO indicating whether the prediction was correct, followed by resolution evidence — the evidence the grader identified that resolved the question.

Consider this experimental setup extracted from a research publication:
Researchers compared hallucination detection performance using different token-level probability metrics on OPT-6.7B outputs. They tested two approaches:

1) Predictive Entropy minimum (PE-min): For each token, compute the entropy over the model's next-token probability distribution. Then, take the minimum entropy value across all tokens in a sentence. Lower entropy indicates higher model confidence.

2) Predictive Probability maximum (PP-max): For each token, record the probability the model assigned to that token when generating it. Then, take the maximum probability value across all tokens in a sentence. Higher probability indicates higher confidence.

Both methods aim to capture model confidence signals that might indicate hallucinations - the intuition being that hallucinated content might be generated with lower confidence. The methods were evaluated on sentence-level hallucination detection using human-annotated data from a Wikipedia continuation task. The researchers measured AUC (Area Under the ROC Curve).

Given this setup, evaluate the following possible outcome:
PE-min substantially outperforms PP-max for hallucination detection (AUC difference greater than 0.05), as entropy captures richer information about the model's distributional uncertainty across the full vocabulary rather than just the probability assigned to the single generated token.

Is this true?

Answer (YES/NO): NO